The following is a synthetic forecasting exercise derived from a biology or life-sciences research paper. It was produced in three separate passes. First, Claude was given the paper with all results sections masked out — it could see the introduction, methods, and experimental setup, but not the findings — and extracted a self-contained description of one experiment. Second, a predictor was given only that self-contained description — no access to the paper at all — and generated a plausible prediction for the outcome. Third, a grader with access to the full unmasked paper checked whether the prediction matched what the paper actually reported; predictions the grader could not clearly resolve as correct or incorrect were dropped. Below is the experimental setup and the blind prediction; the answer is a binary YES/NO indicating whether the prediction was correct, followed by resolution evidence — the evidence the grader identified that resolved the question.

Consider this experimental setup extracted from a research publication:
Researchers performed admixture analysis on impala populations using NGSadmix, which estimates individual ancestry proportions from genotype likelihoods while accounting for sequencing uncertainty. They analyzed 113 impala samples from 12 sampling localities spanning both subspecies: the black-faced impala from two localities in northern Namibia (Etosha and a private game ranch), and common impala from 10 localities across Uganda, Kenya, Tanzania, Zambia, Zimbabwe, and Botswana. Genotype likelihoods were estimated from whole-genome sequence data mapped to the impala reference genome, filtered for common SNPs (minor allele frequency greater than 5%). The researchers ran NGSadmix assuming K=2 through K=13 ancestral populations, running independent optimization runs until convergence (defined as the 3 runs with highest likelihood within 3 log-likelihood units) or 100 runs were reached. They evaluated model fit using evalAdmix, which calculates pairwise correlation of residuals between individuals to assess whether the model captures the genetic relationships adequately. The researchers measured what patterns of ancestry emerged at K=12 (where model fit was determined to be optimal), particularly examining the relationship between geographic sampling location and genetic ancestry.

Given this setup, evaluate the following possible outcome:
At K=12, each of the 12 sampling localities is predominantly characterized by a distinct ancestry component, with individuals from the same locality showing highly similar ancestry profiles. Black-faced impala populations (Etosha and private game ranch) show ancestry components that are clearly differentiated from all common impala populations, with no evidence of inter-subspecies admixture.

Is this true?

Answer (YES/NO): NO